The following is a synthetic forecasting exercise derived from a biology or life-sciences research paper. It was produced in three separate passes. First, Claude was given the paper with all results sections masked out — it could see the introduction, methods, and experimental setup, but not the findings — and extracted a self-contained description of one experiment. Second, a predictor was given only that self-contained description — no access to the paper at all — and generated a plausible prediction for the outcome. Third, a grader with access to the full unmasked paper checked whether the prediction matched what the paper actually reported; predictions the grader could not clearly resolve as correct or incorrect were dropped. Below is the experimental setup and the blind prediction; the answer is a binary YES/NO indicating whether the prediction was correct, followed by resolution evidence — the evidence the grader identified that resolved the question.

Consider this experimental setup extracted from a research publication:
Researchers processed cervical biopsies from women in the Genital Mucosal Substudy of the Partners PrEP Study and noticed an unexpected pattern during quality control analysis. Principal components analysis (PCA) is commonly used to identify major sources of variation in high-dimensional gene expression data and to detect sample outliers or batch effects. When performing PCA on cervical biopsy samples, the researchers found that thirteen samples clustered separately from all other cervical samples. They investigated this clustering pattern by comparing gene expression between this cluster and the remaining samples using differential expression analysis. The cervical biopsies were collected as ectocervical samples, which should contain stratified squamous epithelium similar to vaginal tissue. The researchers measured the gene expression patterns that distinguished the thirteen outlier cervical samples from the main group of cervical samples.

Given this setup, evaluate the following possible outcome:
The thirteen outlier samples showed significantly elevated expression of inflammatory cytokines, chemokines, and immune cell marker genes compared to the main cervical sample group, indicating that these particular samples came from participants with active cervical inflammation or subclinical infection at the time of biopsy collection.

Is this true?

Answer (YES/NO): NO